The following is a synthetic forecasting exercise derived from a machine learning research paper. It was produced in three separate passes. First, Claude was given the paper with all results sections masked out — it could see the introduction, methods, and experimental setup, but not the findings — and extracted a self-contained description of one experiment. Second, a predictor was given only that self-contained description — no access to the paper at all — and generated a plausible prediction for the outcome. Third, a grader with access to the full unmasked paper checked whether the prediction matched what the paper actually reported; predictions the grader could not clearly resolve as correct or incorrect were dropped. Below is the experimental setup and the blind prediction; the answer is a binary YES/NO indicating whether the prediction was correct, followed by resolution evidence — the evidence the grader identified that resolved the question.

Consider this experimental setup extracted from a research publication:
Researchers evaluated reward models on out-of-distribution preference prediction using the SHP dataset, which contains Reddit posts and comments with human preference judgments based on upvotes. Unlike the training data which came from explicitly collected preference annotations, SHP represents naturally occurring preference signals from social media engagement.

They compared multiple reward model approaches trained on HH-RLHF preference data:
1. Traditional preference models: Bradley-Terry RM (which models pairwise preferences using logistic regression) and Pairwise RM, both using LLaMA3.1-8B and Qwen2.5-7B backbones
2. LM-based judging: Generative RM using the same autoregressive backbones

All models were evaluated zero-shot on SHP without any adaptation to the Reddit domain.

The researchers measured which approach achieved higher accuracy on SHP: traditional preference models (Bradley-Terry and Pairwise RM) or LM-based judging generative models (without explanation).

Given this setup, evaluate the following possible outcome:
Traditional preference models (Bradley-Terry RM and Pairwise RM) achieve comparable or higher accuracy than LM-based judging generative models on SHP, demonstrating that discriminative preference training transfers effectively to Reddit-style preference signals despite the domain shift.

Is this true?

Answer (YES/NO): YES